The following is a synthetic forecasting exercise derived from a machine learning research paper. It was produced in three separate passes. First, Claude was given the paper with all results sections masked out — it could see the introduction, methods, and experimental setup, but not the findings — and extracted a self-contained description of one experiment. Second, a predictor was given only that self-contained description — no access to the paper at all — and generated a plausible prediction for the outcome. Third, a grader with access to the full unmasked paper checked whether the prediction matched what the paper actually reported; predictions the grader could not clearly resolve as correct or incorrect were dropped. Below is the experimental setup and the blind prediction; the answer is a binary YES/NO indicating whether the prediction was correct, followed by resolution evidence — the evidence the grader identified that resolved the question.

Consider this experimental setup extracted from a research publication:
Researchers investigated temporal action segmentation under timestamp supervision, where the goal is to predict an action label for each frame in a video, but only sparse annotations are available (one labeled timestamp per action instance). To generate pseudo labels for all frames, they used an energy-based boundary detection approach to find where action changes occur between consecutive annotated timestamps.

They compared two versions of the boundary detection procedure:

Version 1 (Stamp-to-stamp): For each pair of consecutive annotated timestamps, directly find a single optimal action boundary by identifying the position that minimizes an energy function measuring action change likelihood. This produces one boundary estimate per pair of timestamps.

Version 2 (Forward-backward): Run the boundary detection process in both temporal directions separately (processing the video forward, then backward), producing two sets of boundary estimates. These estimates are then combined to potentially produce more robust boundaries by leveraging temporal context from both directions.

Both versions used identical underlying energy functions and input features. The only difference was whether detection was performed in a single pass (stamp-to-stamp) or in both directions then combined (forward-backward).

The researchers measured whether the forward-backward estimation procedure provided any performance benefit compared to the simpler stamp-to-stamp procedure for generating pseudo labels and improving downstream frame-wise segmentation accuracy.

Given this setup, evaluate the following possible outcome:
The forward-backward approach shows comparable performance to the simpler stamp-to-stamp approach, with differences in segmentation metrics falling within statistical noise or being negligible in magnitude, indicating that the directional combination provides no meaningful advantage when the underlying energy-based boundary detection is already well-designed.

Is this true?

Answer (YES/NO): YES